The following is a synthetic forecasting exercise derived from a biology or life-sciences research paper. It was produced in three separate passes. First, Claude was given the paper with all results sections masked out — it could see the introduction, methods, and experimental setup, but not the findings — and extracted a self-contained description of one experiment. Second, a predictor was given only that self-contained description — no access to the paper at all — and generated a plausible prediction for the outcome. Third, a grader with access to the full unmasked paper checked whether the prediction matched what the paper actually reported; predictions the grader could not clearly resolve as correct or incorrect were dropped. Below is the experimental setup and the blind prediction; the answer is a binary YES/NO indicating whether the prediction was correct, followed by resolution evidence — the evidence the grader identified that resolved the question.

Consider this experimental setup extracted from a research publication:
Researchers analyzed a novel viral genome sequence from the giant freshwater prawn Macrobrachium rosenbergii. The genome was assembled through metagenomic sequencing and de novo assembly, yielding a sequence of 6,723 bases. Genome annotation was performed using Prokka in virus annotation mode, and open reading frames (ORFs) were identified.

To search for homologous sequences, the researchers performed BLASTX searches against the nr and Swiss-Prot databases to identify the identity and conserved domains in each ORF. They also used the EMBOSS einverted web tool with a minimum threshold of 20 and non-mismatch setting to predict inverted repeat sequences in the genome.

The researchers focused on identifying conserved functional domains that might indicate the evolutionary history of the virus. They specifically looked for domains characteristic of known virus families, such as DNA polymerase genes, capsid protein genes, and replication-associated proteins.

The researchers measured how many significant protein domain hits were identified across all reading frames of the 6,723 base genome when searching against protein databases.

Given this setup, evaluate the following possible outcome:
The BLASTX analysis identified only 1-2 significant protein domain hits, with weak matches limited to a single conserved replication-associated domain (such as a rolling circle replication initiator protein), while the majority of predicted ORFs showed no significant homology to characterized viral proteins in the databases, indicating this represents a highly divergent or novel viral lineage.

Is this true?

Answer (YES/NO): NO